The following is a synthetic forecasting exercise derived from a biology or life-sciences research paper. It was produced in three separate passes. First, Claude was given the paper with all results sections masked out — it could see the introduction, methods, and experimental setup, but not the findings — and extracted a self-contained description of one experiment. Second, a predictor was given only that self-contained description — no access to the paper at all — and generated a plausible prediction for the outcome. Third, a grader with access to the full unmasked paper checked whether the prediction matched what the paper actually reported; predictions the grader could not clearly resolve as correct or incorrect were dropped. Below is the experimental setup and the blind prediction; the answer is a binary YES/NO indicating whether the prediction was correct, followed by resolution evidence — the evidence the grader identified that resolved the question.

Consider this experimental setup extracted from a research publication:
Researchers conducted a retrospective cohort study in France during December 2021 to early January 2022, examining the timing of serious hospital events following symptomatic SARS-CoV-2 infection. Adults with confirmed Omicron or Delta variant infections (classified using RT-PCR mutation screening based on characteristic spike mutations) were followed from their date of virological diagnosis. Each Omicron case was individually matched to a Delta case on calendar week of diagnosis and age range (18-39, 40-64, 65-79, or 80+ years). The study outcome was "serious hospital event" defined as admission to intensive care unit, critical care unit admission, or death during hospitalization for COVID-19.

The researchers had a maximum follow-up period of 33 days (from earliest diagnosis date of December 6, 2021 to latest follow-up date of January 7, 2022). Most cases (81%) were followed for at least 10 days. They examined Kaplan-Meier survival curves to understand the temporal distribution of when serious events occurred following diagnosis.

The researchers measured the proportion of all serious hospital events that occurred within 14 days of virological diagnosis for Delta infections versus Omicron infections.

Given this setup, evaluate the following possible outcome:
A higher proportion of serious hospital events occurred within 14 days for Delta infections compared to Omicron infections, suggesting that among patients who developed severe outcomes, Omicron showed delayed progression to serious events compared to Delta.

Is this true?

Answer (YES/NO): YES